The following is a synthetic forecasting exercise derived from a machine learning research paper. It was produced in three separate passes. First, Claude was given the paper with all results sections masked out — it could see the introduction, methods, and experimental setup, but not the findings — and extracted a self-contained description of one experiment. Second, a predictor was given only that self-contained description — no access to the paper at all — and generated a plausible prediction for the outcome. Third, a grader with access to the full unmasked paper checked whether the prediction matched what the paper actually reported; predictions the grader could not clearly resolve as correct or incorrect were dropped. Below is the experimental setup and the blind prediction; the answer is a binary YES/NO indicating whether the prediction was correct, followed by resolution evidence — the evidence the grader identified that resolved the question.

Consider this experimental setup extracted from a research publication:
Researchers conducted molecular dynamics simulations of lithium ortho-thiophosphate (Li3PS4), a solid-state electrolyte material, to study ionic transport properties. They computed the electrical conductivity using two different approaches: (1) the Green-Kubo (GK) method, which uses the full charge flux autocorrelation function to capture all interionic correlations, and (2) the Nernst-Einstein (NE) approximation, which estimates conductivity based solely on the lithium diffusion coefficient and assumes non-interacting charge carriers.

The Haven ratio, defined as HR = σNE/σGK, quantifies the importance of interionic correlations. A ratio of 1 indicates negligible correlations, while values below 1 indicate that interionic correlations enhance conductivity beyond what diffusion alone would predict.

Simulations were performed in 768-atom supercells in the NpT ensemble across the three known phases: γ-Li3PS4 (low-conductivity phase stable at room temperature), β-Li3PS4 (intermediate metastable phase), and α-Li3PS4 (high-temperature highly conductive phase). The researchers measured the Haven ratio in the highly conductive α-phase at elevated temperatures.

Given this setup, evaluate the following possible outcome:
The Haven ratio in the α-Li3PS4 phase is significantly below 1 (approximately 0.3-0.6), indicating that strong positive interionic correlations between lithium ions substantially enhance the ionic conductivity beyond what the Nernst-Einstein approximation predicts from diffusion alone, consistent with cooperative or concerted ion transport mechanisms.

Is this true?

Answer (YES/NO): YES